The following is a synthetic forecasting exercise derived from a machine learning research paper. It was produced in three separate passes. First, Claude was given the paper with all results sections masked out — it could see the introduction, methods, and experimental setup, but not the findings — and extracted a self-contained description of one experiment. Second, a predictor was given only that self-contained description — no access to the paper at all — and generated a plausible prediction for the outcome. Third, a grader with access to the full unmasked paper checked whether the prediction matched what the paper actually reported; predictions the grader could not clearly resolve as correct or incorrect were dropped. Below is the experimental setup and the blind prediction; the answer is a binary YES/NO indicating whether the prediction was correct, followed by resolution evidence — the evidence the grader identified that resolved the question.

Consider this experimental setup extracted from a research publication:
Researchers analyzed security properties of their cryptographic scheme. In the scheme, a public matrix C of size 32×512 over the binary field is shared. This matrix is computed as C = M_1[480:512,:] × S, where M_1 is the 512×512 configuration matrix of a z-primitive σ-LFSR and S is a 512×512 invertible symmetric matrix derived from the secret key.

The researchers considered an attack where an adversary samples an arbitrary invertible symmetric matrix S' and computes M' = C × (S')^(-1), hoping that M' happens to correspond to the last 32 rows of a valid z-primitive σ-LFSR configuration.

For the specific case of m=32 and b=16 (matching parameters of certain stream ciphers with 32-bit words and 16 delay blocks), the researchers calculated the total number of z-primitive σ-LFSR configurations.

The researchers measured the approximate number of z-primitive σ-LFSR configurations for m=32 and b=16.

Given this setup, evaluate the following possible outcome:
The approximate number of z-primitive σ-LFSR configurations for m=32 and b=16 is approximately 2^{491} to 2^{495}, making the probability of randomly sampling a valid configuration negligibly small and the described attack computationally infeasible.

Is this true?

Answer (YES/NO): NO